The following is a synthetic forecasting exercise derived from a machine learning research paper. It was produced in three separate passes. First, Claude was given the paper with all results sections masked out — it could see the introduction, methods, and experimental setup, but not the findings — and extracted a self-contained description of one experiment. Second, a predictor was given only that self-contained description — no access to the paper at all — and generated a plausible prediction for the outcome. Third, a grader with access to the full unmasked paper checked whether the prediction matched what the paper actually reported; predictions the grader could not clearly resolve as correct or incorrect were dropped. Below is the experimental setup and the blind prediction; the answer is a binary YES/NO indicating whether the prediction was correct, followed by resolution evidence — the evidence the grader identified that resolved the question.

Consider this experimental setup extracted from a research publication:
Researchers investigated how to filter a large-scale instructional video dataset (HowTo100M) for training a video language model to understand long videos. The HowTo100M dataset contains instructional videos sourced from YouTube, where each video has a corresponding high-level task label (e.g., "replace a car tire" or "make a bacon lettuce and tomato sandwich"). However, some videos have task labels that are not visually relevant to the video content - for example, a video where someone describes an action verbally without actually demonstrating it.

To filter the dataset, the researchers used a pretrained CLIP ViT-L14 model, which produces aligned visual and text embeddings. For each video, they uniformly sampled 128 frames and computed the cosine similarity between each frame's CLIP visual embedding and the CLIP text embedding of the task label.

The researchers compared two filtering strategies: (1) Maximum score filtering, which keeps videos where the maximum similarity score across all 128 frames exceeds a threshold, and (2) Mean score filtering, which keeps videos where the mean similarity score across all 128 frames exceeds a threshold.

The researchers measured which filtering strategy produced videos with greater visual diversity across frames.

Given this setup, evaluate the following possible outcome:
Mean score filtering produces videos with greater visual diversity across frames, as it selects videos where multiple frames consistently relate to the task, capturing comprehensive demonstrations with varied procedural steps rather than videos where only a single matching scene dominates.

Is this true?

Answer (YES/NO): NO